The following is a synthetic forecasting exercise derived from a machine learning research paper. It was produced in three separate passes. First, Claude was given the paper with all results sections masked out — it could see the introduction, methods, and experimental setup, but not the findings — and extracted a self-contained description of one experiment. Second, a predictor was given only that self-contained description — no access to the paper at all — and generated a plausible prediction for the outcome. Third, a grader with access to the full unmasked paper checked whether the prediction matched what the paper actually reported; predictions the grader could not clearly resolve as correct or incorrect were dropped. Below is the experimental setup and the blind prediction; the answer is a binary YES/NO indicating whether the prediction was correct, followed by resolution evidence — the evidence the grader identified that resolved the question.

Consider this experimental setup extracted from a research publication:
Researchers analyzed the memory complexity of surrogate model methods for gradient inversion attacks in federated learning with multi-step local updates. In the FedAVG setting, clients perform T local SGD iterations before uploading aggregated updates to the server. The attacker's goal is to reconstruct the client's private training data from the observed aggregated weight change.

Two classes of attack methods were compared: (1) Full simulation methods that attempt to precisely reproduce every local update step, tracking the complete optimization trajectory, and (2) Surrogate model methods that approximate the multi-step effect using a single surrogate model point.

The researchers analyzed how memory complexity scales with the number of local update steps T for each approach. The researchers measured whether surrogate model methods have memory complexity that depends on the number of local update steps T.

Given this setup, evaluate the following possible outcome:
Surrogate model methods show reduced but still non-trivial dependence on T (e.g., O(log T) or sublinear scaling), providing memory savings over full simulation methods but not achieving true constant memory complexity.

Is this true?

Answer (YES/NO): NO